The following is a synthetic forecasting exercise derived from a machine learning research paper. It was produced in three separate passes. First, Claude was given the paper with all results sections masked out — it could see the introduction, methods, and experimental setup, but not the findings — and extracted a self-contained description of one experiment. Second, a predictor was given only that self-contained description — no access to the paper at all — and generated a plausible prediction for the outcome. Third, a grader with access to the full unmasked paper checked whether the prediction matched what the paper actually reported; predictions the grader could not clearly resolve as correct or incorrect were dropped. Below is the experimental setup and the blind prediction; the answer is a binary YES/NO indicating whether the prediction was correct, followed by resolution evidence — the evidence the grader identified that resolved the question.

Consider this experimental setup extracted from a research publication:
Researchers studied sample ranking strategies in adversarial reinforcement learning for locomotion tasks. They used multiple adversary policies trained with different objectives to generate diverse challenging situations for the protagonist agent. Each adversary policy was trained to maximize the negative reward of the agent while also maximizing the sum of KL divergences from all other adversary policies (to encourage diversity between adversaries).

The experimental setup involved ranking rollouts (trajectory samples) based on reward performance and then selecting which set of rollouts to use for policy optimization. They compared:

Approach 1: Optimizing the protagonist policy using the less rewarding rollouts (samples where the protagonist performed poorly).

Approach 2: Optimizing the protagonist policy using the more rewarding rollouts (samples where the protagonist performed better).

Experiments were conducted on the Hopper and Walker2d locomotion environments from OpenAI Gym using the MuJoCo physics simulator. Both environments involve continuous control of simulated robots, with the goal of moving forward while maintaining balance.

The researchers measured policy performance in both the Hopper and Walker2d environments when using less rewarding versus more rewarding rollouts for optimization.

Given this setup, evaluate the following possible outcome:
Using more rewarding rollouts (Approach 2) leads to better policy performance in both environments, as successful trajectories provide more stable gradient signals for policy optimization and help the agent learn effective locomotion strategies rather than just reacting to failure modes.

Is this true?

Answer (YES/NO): YES